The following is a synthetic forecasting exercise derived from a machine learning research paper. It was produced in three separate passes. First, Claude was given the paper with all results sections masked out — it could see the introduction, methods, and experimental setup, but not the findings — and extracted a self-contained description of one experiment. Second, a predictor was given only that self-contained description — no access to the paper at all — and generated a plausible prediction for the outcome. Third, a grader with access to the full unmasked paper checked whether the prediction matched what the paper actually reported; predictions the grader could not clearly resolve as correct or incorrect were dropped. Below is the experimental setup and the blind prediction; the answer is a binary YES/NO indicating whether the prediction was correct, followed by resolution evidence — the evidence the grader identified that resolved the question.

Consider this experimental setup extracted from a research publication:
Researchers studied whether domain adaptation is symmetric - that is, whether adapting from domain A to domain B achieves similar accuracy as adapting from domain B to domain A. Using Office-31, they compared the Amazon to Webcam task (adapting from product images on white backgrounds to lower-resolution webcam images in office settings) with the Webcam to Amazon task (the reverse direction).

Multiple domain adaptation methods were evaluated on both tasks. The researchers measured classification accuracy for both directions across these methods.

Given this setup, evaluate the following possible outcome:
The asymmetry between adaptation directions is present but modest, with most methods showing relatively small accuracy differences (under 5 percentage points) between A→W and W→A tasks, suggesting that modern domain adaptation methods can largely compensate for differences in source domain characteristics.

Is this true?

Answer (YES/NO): NO